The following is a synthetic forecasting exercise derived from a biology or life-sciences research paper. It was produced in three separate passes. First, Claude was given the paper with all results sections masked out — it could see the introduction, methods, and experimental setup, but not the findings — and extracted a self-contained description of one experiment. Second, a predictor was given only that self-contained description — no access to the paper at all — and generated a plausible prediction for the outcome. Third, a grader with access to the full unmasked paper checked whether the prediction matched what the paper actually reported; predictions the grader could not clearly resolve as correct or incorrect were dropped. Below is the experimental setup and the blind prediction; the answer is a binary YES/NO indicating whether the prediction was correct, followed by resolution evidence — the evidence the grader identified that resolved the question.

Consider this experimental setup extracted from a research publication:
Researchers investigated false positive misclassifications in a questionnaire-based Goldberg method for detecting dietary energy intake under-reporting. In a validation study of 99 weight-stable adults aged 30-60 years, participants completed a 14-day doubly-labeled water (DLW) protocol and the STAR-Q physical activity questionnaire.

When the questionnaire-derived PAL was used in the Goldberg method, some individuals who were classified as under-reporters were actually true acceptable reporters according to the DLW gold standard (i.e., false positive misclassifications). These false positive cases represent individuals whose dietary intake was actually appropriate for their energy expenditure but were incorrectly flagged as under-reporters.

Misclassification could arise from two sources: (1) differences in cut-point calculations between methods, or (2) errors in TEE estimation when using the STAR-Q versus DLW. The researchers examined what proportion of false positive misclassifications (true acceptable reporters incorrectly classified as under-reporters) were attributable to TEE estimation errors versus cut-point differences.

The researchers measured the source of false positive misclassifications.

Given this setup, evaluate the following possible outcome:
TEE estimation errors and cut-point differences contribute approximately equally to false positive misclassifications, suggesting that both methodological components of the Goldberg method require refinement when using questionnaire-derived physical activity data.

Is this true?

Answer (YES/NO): NO